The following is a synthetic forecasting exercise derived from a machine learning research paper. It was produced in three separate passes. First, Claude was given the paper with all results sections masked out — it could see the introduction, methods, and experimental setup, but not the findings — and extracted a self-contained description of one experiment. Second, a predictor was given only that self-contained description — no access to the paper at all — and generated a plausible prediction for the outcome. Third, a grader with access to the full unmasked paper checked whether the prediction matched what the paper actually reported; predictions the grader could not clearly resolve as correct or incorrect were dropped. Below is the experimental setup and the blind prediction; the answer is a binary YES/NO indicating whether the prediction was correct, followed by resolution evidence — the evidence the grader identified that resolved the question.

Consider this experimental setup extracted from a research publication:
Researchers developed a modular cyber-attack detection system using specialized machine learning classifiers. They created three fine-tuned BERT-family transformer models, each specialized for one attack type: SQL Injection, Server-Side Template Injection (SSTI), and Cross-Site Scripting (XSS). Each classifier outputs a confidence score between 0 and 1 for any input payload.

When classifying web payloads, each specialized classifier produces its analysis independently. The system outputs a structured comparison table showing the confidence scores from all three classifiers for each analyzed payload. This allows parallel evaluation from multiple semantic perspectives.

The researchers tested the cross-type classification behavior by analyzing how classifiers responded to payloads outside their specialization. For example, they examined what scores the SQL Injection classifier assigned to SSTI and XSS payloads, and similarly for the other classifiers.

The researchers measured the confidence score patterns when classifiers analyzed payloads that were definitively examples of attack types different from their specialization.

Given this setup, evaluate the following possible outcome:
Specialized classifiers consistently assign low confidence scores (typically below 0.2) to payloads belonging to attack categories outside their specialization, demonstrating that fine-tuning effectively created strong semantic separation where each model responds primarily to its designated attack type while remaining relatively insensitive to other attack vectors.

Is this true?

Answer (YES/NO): NO